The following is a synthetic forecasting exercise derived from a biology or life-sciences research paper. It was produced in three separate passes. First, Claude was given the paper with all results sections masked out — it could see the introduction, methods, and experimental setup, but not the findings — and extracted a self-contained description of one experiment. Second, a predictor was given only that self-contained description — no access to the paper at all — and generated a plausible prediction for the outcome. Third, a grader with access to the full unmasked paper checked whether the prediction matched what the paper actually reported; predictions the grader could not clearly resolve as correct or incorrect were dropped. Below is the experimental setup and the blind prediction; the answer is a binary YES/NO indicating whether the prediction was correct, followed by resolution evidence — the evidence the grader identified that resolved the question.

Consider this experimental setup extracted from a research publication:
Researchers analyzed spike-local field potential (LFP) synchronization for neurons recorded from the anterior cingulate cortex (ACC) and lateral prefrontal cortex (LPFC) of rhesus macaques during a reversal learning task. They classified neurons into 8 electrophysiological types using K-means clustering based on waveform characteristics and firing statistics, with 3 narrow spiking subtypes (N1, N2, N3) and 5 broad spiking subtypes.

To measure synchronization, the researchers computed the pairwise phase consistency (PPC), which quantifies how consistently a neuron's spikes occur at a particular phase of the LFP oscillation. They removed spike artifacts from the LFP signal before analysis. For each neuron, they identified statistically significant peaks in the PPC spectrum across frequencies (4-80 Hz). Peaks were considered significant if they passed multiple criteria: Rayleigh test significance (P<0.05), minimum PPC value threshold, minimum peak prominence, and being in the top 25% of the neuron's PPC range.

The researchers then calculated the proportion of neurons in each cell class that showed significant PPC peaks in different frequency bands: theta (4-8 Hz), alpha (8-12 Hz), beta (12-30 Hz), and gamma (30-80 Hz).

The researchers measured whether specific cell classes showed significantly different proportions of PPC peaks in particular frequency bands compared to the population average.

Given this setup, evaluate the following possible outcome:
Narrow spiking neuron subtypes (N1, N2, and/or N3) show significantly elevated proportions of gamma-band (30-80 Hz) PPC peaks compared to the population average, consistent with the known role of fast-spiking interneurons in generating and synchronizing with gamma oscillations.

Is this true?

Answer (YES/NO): YES